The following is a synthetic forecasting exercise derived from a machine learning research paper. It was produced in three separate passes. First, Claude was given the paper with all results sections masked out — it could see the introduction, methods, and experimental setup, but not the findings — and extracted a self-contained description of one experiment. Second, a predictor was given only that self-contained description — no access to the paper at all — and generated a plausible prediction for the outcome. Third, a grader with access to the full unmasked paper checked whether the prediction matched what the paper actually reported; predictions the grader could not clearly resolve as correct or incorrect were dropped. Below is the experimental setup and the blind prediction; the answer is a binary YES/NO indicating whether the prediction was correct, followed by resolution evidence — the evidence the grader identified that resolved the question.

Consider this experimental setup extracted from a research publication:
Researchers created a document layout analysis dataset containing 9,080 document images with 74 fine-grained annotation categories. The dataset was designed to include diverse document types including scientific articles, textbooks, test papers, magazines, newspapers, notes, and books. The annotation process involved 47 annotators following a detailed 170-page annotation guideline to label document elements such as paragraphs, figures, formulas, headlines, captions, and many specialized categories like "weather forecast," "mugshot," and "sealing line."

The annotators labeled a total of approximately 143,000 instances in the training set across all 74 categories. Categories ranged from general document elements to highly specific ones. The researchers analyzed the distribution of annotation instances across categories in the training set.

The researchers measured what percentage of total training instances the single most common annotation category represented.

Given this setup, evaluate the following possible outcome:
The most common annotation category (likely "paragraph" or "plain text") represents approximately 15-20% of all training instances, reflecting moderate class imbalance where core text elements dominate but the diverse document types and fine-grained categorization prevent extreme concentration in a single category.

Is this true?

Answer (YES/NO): NO